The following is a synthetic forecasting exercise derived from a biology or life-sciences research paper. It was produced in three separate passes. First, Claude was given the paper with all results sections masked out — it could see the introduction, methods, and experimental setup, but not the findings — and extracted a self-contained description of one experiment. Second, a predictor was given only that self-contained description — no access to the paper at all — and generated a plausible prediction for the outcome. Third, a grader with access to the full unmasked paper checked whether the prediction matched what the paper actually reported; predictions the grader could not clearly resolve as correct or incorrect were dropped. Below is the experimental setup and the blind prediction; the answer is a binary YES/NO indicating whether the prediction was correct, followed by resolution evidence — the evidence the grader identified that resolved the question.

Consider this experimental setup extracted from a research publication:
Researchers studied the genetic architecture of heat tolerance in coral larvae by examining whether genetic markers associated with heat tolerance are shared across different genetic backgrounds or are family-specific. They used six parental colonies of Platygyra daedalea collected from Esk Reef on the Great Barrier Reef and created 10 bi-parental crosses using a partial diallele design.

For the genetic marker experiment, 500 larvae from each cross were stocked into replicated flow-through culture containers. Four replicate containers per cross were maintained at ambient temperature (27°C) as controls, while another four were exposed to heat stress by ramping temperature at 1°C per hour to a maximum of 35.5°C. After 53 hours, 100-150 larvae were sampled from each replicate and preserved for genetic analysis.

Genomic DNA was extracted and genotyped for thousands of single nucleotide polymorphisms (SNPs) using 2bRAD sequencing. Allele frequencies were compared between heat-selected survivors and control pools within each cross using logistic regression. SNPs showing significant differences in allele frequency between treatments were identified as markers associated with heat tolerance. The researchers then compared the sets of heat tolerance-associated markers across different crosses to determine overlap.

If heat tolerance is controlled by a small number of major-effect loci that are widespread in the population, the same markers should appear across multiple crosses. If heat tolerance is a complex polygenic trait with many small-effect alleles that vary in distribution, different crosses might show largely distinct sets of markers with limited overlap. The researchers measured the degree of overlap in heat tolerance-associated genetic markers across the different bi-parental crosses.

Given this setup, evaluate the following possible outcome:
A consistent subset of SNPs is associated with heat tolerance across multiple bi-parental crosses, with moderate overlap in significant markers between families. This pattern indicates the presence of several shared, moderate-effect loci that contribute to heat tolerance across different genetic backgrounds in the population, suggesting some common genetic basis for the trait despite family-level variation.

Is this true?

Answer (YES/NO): NO